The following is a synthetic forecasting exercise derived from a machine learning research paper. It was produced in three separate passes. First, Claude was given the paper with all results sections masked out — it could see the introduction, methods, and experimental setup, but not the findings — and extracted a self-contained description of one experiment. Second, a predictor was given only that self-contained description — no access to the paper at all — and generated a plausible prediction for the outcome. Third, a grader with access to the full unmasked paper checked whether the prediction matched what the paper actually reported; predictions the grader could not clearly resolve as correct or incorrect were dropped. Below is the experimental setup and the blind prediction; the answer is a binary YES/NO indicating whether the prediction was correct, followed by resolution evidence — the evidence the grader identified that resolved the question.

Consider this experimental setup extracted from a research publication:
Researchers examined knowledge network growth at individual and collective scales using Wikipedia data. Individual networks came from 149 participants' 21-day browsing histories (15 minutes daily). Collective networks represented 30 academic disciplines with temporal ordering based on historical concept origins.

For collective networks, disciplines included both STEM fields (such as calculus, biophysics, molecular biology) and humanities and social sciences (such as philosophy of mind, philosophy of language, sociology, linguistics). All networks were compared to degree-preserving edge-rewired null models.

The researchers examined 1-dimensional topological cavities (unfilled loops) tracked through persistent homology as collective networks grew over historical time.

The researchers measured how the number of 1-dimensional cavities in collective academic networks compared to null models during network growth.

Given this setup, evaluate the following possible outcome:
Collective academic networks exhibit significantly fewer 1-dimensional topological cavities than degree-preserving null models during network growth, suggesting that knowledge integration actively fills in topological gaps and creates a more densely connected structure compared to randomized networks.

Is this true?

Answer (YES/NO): YES